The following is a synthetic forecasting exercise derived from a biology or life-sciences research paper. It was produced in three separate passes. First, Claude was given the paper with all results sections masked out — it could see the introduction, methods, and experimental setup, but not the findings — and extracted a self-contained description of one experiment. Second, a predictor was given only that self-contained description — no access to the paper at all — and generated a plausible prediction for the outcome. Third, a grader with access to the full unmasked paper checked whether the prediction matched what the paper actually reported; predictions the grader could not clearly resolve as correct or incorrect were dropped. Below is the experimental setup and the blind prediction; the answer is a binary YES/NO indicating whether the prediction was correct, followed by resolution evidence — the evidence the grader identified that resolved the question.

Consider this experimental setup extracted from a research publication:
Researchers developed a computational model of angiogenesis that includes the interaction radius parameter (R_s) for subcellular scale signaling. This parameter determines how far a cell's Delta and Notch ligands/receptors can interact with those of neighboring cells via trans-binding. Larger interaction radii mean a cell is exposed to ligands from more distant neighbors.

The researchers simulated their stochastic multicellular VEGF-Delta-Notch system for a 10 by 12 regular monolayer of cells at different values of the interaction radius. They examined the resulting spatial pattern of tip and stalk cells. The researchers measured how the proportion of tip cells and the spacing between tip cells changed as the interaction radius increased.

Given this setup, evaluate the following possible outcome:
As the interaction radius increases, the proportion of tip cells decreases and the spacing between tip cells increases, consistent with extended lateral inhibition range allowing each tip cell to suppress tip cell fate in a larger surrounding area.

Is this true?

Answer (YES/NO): YES